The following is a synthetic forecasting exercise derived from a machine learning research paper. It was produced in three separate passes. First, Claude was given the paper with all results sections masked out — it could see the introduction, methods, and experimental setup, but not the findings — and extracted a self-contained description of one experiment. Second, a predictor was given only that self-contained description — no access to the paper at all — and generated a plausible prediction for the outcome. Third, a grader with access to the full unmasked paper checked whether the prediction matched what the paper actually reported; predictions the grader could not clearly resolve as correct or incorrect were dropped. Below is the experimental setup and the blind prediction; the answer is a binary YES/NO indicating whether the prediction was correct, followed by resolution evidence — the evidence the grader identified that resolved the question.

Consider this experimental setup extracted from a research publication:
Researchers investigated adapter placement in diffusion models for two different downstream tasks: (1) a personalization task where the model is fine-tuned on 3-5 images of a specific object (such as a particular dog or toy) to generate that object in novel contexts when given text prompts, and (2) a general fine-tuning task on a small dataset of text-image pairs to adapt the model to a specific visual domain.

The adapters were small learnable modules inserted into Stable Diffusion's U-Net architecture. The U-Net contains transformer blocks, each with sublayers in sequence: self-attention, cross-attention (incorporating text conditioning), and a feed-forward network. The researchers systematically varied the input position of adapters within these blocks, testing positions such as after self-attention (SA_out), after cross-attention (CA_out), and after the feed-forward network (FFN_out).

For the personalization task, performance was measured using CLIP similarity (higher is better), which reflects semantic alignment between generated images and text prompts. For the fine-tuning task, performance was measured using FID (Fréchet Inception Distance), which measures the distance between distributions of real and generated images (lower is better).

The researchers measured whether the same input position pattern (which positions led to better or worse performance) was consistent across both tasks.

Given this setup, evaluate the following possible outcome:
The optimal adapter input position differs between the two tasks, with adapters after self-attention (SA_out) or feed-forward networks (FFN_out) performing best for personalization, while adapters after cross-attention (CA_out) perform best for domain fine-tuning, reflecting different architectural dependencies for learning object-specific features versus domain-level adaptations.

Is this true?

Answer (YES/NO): NO